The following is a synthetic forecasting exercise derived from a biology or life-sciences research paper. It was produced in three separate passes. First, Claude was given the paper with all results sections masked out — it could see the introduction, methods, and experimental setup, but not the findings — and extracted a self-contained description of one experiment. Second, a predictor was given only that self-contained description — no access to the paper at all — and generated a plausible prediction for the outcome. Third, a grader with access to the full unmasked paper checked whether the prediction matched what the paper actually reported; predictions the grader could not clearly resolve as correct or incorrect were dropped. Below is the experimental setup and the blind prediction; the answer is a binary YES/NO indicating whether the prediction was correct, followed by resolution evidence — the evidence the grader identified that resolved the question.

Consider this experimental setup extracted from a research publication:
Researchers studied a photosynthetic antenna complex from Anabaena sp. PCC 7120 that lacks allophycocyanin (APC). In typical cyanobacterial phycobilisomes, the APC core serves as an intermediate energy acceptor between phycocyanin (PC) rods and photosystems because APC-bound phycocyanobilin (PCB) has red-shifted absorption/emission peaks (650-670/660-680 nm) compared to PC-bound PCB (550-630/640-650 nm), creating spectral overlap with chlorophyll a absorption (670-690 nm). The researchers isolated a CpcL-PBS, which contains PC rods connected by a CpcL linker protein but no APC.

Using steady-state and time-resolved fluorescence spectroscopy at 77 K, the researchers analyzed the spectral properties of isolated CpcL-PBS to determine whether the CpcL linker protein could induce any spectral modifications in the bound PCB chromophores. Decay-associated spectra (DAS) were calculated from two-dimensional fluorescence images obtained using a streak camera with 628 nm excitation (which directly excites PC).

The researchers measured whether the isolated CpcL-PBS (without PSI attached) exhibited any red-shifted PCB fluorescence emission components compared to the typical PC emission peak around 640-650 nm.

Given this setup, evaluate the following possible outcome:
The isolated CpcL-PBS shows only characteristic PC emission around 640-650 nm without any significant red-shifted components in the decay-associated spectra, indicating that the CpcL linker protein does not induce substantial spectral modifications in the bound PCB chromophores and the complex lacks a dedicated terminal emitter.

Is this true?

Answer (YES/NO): NO